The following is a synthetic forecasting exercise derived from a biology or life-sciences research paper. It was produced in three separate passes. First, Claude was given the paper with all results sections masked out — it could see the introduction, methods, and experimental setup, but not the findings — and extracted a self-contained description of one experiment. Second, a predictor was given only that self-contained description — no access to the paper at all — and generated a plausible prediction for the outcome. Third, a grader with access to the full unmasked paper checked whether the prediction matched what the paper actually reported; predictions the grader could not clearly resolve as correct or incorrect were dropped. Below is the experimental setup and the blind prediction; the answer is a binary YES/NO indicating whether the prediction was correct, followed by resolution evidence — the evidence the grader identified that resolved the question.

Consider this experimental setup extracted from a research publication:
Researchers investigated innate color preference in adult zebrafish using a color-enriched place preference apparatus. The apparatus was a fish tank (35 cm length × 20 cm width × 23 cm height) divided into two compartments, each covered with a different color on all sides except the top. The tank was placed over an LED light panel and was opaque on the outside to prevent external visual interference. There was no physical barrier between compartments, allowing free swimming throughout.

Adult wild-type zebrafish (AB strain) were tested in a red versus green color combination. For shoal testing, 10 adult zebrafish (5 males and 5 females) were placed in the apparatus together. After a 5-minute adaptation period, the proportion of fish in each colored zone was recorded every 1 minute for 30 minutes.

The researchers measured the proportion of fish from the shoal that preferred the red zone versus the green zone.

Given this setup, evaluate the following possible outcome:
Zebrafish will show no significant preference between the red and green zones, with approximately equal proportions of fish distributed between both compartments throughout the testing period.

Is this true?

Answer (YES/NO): NO